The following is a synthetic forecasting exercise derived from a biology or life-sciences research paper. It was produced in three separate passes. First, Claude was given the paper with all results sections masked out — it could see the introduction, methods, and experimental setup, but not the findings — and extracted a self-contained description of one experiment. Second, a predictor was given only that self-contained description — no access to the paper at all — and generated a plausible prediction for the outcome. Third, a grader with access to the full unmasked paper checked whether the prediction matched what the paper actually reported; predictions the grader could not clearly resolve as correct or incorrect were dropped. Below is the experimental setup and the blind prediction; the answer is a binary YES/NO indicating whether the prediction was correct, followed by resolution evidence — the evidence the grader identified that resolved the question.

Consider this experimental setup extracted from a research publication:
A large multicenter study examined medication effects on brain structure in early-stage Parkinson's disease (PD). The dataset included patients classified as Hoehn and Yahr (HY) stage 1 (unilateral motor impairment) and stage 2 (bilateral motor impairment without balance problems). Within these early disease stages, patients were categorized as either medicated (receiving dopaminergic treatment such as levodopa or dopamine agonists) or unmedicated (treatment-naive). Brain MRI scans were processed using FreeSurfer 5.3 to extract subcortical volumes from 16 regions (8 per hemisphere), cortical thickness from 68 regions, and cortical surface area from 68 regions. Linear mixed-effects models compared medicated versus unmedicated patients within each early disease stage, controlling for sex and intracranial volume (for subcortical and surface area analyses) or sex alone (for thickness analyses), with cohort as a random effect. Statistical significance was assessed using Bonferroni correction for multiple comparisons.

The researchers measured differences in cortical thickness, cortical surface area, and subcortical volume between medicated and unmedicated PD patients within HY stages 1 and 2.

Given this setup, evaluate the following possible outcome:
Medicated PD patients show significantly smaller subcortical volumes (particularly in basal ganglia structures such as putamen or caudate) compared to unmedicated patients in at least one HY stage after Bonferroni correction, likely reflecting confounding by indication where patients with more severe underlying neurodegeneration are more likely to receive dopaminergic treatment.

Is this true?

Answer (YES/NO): NO